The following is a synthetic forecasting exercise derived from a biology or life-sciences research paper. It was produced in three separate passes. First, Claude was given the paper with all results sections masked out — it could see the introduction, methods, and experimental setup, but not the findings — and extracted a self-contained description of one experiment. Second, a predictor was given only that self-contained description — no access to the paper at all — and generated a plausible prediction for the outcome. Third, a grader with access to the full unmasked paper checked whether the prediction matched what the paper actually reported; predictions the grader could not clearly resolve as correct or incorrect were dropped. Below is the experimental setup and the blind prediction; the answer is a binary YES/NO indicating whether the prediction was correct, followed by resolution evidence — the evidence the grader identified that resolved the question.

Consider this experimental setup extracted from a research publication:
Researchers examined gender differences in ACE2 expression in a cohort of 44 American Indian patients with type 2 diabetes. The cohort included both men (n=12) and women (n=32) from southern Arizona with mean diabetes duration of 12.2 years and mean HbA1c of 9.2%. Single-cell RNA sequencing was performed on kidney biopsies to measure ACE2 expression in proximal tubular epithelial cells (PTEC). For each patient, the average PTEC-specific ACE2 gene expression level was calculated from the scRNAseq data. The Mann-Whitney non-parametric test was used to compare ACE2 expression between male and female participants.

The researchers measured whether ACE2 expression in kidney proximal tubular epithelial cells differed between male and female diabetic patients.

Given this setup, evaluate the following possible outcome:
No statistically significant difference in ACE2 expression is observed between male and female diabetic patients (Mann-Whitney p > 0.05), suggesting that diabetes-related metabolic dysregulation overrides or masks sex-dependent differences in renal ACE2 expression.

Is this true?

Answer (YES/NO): YES